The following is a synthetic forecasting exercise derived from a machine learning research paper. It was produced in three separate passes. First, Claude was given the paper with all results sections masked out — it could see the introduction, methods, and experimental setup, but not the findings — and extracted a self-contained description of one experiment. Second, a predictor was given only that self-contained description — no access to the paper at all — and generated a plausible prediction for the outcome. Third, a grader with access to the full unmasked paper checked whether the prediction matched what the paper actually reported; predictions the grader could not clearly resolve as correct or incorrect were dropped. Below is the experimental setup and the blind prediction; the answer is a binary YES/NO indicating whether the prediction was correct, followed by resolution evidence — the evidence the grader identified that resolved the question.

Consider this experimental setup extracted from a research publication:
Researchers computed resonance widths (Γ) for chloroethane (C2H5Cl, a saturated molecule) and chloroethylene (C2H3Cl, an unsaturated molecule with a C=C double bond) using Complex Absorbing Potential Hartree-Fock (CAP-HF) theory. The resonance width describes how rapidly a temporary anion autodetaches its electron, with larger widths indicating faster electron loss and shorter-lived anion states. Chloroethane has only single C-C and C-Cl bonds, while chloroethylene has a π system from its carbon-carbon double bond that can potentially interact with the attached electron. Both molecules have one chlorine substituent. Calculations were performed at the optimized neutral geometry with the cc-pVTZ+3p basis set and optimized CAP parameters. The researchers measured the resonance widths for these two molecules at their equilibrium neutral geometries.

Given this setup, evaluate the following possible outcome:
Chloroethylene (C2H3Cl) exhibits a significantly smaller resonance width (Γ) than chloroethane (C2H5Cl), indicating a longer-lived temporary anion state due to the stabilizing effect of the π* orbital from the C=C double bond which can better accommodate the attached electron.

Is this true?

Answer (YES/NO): YES